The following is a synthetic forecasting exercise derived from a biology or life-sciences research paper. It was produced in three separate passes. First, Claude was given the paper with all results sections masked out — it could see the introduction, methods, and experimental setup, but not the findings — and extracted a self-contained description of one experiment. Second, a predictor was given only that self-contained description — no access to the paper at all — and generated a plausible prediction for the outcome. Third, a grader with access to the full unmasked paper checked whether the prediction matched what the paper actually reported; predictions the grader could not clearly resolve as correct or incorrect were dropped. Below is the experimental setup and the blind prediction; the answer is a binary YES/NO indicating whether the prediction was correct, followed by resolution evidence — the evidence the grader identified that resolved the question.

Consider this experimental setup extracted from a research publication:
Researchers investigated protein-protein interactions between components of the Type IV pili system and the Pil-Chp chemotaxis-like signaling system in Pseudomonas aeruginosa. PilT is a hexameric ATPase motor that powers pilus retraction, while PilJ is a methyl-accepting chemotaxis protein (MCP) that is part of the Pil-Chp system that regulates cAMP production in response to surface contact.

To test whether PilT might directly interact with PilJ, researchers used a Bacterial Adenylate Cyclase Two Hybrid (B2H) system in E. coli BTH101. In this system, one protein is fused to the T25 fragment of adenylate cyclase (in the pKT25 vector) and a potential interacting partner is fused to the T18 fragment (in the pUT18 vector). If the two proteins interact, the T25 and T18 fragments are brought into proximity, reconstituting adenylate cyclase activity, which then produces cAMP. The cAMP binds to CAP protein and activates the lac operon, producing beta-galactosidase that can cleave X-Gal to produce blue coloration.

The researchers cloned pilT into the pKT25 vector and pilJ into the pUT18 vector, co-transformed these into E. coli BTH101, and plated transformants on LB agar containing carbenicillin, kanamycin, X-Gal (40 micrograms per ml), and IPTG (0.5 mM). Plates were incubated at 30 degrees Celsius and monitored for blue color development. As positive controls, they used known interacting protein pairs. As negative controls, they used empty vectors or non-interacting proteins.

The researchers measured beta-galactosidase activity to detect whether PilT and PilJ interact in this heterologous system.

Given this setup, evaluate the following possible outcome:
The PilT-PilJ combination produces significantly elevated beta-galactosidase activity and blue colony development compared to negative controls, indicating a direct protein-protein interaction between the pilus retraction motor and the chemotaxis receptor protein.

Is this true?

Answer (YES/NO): YES